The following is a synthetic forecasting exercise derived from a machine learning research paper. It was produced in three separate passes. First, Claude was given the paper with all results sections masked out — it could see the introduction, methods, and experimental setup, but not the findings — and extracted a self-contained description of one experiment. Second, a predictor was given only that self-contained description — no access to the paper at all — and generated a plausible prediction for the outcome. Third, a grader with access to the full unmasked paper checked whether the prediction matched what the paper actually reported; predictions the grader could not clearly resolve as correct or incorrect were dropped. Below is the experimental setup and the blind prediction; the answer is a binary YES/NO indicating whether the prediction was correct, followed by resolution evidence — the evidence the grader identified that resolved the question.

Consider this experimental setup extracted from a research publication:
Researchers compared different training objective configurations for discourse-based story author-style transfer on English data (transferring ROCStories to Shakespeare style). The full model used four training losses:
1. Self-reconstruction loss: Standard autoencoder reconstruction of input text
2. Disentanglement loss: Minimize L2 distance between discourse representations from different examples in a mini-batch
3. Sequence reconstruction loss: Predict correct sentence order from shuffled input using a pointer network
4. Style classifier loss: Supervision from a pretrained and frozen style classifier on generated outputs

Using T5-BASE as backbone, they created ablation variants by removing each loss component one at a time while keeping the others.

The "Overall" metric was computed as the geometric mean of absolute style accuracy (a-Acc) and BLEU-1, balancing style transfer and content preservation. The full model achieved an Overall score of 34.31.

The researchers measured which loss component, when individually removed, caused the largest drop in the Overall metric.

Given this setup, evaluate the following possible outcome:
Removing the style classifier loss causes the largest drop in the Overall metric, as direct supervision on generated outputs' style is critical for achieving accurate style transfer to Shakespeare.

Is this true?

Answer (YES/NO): YES